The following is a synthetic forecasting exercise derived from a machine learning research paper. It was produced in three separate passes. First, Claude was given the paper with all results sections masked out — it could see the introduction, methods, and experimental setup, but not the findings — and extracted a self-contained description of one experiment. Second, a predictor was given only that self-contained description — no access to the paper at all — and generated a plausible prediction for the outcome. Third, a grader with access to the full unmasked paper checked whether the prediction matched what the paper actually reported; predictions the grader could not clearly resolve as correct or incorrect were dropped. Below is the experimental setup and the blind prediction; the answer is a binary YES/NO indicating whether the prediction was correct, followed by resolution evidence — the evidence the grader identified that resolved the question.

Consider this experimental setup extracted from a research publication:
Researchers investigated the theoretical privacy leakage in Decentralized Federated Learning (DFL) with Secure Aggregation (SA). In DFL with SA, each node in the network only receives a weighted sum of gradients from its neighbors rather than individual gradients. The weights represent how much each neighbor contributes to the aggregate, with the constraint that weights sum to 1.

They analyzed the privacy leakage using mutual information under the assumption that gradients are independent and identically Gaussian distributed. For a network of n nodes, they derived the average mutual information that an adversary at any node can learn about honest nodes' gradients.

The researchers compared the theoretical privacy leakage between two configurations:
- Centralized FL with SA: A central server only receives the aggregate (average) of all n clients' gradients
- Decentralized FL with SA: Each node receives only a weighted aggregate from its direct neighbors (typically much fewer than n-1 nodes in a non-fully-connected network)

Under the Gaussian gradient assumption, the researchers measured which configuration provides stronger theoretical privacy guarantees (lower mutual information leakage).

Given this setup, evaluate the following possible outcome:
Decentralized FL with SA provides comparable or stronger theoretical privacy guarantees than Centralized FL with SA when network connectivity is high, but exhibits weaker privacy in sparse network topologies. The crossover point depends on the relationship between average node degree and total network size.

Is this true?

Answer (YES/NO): NO